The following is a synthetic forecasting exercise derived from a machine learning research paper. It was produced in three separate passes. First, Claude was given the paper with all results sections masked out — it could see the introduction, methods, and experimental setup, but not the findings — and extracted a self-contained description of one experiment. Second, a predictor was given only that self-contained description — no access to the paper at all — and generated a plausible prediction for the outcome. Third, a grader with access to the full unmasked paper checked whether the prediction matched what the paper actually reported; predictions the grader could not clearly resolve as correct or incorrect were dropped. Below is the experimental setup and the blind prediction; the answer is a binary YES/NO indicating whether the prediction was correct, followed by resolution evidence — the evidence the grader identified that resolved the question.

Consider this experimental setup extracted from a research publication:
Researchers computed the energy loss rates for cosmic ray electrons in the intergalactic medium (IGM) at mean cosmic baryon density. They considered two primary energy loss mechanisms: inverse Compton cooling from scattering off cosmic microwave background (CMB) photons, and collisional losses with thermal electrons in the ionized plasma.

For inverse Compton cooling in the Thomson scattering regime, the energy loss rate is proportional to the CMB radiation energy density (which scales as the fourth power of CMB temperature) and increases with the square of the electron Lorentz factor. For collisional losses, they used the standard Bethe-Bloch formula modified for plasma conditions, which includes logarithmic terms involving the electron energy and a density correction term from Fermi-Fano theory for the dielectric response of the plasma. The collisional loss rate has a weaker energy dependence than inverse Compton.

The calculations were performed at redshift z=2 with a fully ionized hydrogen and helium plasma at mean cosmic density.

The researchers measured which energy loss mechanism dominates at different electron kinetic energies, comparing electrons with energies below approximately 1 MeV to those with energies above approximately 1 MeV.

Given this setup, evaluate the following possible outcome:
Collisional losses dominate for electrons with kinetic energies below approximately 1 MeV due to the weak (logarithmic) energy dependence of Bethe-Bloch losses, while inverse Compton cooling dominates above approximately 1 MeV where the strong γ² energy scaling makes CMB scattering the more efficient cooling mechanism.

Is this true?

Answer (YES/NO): YES